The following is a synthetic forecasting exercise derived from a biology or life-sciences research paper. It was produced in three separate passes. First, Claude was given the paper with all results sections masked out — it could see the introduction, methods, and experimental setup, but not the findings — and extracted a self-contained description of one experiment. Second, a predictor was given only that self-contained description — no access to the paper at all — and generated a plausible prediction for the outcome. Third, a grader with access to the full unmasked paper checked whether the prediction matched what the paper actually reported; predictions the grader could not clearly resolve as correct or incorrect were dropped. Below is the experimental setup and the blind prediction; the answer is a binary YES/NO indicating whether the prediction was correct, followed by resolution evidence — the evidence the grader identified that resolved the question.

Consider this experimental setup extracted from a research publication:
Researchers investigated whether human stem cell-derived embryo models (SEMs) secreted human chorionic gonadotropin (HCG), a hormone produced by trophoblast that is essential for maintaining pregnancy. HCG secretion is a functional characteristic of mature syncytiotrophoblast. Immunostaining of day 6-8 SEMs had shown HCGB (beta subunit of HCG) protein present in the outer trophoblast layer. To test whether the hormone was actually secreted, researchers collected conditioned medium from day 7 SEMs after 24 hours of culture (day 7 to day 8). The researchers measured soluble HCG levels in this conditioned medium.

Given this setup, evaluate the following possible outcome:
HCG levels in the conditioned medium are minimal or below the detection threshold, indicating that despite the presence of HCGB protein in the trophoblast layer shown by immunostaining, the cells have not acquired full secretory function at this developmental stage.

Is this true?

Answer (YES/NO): NO